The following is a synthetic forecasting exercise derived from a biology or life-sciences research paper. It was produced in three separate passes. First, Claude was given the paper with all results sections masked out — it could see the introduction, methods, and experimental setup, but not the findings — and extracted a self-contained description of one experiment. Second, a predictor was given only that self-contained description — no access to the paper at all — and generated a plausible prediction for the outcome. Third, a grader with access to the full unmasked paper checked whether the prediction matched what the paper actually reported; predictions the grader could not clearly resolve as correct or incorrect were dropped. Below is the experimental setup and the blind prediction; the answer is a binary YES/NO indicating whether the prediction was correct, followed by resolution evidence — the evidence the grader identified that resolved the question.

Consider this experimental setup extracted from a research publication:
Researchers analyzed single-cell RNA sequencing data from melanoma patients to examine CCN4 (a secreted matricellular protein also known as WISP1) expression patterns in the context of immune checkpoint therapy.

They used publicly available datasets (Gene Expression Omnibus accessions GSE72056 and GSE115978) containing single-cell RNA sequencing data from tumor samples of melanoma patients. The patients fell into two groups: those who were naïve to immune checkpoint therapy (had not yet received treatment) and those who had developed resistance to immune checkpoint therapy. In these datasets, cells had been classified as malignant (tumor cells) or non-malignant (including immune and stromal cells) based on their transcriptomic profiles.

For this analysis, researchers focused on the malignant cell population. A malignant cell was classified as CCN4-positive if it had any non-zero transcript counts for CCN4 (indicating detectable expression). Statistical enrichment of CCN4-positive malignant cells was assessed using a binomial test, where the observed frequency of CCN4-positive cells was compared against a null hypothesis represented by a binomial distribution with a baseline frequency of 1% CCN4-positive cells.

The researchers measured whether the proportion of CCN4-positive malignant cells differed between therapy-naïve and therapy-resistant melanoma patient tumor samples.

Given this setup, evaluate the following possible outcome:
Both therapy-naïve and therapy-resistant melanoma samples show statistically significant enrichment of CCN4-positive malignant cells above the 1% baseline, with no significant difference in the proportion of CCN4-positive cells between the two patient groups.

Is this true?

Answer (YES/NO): YES